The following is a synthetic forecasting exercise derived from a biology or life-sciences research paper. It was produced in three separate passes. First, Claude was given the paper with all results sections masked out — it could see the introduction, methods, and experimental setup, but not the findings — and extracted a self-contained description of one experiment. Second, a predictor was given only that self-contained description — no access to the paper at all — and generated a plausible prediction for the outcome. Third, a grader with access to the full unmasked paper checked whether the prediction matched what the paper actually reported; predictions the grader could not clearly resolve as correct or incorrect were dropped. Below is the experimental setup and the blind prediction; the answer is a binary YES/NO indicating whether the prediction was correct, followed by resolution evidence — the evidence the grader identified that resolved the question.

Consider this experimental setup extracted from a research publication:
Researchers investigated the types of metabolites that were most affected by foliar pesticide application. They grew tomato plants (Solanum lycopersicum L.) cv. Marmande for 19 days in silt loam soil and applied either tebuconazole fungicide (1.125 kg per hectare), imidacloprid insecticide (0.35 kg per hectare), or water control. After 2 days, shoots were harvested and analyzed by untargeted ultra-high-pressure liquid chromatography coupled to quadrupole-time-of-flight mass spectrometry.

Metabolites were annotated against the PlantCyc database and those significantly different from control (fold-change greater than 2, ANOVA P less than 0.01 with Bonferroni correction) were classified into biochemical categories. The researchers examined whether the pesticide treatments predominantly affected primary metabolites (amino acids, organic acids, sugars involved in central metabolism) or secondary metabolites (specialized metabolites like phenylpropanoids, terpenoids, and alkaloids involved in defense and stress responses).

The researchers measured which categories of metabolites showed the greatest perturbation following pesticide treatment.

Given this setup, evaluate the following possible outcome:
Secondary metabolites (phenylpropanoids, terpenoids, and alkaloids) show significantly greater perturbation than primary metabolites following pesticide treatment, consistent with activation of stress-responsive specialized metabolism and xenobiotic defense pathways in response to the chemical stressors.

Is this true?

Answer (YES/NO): YES